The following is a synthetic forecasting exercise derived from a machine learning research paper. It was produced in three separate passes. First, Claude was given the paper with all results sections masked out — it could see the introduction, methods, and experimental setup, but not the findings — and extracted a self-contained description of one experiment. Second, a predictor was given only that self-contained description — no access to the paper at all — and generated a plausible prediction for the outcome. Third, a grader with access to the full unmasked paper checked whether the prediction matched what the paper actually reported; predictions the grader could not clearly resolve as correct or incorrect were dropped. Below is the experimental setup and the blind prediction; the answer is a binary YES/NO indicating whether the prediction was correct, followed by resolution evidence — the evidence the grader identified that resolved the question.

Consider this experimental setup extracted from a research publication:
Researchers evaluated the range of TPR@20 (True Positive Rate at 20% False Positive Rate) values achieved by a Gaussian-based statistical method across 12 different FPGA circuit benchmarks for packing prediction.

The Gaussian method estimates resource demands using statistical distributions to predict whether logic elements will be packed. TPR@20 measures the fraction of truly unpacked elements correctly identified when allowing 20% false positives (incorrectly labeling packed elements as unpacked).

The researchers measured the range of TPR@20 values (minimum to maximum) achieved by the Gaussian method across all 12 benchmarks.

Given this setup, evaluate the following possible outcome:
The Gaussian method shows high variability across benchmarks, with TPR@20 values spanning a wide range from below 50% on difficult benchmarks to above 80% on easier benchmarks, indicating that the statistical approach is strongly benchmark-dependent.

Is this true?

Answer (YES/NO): NO